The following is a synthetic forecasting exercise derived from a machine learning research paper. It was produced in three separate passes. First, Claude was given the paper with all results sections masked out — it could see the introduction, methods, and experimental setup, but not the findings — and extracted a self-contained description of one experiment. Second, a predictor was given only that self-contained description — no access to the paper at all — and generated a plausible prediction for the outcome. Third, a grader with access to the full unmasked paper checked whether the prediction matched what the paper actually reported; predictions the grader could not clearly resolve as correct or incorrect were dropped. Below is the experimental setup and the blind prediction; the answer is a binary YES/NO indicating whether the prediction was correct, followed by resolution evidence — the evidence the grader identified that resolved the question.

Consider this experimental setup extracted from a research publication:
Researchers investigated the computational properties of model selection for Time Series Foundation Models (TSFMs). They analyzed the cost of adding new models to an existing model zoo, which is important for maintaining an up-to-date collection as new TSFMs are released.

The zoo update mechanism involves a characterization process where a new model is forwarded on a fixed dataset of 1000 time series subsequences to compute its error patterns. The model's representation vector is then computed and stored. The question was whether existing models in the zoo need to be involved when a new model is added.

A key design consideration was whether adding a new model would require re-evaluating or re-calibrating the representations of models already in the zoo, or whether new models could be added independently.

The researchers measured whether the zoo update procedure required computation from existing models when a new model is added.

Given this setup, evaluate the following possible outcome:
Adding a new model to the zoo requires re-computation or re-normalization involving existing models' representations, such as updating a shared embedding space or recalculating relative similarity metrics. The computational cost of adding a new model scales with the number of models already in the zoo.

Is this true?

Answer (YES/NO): NO